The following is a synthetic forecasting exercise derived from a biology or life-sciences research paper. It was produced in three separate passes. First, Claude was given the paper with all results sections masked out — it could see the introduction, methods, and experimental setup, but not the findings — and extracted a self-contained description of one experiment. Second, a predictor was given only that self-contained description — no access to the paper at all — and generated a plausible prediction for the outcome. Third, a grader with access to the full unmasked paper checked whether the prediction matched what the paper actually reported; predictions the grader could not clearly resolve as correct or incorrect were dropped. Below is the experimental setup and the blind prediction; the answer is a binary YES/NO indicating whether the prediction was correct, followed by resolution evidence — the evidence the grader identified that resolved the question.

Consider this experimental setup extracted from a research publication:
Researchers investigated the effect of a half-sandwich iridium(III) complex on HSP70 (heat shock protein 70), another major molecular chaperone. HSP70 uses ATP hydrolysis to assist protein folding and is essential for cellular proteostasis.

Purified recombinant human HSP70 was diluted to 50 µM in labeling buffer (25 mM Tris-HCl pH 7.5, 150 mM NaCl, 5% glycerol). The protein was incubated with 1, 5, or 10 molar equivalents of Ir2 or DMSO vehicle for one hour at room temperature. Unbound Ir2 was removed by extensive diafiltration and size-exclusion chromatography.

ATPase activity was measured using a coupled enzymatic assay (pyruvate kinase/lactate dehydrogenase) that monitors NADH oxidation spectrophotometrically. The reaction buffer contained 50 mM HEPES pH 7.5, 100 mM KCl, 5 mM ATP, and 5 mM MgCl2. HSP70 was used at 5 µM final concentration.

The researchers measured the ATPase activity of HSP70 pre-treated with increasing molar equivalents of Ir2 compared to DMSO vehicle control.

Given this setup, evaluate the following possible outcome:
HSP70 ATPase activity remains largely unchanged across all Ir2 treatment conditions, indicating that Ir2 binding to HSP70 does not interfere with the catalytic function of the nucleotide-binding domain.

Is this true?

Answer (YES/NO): NO